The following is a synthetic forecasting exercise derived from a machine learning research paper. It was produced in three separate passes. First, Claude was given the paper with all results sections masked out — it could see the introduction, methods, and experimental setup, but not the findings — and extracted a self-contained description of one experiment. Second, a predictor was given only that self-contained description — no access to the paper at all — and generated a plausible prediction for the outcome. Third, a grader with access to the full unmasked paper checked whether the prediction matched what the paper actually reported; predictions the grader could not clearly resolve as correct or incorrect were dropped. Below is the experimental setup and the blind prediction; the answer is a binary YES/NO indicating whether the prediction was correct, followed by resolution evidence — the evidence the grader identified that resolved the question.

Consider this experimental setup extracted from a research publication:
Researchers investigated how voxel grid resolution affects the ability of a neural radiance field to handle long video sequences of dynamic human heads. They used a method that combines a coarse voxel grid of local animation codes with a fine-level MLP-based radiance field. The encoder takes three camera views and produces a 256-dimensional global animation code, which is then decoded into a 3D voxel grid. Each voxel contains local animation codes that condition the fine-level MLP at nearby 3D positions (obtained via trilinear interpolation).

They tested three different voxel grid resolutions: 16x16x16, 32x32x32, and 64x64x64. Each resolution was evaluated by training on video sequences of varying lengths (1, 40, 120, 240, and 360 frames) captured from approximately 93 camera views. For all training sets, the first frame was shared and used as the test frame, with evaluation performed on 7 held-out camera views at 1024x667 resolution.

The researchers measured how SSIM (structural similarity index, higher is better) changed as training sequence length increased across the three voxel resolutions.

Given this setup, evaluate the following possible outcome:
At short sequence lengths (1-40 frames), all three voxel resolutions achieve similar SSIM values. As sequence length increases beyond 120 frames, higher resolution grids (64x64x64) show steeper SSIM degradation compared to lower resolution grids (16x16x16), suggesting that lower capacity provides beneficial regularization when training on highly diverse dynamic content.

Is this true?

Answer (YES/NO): NO